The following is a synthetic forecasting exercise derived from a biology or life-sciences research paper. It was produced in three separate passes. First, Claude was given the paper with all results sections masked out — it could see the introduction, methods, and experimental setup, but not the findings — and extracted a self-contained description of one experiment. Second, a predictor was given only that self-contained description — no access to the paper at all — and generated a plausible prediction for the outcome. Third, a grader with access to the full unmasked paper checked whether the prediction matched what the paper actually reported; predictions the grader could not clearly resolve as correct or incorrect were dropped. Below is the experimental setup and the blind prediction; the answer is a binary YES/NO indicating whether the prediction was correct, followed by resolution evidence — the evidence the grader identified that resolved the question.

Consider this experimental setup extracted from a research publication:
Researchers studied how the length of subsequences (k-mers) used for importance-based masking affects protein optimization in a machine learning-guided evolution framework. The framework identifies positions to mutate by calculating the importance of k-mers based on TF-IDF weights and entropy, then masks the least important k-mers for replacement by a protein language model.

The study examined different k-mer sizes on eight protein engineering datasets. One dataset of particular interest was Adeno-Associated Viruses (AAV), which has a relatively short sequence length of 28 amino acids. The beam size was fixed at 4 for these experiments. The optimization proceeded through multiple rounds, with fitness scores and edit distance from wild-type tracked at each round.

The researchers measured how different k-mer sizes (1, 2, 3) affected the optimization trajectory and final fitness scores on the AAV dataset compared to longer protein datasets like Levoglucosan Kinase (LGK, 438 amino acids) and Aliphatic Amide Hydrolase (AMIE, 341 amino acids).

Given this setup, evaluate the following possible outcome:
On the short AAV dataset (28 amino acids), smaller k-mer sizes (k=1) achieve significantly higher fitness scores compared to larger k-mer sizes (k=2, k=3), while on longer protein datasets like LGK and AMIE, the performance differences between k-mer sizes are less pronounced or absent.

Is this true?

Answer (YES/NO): YES